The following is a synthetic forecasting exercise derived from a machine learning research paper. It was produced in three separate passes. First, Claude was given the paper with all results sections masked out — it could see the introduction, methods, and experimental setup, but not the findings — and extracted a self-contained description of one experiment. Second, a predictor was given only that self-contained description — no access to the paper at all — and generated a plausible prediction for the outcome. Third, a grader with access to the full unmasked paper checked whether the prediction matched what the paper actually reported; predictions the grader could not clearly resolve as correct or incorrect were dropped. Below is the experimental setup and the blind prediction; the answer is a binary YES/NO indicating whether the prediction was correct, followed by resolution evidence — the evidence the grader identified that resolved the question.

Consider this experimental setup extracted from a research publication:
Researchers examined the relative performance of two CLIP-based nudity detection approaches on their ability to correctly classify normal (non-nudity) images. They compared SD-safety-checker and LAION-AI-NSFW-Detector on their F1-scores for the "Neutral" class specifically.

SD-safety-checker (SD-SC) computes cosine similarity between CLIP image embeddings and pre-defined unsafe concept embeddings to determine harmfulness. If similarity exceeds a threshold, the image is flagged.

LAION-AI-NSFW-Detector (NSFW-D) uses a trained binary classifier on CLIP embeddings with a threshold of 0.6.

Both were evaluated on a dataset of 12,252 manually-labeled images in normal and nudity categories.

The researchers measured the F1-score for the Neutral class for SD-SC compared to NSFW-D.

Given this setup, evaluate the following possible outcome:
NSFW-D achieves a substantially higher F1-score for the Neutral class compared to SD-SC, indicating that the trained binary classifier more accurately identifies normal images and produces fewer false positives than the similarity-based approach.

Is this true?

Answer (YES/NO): YES